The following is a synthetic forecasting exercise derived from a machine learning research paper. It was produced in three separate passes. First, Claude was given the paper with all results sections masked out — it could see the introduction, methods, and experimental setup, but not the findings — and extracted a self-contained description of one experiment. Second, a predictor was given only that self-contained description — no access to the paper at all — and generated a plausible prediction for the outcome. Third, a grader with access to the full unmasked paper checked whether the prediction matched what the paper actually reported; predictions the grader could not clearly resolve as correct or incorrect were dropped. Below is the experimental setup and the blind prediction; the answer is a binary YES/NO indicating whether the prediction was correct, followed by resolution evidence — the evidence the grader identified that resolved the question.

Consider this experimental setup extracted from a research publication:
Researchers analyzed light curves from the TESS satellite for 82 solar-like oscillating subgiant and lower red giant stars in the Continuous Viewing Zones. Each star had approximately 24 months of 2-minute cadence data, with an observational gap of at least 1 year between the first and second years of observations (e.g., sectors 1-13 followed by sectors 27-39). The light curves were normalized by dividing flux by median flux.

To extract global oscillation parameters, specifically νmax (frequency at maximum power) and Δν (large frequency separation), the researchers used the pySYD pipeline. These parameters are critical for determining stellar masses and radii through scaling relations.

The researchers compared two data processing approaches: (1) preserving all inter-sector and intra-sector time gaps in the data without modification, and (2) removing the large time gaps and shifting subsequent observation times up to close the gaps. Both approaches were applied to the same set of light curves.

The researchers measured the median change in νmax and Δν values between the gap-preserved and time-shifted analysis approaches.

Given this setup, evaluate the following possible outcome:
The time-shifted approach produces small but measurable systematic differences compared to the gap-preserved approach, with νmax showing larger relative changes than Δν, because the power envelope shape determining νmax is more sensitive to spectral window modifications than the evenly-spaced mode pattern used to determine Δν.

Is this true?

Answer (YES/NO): NO